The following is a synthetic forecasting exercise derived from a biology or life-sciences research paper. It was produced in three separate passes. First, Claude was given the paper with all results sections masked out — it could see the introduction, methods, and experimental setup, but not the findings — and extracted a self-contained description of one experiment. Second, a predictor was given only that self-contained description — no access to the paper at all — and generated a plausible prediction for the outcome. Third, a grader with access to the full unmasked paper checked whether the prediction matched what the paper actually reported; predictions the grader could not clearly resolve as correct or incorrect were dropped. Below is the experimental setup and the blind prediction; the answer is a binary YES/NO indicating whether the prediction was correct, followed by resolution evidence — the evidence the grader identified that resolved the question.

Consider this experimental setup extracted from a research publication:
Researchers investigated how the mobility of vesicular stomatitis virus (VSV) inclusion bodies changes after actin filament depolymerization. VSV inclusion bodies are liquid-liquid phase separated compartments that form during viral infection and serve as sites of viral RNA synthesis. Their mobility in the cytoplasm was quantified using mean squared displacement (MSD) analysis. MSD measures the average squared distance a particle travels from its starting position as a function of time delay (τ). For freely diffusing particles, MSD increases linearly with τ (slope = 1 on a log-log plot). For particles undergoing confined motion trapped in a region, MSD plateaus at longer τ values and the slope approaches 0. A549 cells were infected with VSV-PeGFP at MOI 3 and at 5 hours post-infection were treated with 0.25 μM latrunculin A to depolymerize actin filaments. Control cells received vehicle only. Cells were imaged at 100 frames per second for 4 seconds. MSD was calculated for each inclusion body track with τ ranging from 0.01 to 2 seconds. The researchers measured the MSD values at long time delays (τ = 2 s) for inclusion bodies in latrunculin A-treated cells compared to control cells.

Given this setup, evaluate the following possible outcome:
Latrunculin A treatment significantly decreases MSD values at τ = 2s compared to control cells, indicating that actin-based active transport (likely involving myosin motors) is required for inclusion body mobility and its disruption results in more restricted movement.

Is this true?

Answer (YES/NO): NO